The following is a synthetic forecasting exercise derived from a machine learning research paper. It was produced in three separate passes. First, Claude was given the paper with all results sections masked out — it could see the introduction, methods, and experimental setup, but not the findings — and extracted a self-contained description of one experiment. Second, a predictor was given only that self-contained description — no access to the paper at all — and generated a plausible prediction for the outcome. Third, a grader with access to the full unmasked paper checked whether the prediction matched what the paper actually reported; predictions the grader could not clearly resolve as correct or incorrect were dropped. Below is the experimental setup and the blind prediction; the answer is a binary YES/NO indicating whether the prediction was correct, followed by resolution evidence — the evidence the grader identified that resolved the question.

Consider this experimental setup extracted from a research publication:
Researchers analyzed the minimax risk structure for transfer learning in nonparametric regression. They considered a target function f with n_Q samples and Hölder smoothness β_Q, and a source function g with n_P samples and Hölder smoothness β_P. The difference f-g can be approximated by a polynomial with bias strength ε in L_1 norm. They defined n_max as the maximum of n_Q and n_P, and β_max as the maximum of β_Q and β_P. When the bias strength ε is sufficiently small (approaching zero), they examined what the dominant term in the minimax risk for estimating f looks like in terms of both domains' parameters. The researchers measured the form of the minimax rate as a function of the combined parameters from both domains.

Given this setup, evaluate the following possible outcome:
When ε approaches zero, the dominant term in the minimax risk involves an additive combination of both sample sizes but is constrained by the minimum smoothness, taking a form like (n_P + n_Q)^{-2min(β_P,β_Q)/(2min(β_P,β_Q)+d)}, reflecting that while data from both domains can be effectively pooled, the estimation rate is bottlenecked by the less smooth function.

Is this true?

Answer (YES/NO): NO